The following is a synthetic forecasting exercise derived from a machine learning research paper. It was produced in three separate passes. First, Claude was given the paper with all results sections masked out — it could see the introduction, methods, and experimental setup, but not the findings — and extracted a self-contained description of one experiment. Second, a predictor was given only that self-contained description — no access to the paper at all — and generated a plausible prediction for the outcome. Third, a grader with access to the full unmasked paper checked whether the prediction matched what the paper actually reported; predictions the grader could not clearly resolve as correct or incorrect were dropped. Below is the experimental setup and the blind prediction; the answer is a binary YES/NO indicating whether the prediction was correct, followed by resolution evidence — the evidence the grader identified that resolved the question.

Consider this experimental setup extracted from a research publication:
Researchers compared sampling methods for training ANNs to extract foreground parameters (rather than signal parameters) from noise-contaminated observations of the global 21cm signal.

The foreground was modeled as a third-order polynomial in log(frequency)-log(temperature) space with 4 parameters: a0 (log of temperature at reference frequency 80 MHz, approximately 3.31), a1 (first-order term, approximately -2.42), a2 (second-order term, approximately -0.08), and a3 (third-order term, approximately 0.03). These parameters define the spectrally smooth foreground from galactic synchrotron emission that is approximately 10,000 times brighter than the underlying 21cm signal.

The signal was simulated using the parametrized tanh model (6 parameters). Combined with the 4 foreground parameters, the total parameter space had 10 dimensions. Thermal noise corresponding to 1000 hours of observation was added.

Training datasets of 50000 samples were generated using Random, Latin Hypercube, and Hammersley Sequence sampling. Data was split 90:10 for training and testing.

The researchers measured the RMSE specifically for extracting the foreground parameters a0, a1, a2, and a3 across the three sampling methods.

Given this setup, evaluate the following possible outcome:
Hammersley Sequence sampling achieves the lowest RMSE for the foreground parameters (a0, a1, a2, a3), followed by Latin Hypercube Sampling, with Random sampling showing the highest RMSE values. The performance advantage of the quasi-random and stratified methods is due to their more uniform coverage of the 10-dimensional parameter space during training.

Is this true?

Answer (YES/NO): NO